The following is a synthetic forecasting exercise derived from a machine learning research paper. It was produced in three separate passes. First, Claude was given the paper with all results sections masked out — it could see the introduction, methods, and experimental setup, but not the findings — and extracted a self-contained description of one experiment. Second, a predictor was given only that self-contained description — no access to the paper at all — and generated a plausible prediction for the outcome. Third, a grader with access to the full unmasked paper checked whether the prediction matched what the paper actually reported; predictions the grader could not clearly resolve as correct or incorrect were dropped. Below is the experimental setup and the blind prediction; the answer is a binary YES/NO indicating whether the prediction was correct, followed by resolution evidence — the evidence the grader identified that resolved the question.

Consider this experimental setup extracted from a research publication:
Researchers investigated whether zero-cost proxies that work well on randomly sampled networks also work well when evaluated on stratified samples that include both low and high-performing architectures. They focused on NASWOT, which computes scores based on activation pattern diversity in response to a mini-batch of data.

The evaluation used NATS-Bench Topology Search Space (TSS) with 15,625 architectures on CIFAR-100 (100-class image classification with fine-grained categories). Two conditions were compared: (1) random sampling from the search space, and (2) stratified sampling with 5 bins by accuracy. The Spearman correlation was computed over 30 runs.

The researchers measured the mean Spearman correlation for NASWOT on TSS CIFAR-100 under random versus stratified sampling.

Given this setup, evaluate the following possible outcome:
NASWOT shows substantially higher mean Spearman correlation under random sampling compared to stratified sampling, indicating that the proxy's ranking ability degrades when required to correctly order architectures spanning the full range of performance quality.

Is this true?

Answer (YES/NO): NO